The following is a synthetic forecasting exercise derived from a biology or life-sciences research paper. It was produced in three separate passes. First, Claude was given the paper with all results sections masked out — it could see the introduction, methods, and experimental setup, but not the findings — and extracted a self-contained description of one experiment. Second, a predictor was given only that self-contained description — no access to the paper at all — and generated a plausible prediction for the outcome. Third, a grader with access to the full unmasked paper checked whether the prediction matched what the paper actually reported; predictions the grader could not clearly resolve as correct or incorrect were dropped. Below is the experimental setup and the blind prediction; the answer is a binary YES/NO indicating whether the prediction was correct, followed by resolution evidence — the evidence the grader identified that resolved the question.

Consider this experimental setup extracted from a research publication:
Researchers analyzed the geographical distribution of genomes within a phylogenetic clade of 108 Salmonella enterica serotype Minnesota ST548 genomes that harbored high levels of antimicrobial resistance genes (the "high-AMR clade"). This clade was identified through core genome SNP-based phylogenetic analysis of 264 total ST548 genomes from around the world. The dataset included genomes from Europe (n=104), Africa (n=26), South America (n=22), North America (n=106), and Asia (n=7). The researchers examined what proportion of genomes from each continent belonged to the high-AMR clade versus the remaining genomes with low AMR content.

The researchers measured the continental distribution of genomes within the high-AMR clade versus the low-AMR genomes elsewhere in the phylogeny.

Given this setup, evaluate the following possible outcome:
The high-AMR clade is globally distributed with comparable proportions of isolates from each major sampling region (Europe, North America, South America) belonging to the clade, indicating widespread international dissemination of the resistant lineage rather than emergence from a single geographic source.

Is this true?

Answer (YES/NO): NO